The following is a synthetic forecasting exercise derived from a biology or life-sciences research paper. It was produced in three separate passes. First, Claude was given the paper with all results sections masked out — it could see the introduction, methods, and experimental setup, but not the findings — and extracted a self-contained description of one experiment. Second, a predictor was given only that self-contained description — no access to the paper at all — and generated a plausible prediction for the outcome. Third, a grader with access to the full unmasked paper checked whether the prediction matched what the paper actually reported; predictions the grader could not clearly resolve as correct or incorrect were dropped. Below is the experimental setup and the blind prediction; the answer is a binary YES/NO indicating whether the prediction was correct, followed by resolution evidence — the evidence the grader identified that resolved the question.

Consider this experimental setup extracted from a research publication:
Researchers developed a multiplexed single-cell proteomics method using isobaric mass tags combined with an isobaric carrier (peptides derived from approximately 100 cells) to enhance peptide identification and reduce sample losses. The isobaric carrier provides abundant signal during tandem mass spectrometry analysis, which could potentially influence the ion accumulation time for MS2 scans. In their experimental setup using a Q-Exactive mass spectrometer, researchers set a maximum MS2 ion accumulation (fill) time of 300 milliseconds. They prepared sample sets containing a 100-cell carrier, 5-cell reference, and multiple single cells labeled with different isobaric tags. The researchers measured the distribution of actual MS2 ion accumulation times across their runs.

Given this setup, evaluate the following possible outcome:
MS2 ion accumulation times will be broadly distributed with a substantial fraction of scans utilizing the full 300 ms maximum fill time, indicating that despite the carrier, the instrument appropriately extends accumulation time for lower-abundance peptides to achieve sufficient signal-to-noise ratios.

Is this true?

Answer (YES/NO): NO